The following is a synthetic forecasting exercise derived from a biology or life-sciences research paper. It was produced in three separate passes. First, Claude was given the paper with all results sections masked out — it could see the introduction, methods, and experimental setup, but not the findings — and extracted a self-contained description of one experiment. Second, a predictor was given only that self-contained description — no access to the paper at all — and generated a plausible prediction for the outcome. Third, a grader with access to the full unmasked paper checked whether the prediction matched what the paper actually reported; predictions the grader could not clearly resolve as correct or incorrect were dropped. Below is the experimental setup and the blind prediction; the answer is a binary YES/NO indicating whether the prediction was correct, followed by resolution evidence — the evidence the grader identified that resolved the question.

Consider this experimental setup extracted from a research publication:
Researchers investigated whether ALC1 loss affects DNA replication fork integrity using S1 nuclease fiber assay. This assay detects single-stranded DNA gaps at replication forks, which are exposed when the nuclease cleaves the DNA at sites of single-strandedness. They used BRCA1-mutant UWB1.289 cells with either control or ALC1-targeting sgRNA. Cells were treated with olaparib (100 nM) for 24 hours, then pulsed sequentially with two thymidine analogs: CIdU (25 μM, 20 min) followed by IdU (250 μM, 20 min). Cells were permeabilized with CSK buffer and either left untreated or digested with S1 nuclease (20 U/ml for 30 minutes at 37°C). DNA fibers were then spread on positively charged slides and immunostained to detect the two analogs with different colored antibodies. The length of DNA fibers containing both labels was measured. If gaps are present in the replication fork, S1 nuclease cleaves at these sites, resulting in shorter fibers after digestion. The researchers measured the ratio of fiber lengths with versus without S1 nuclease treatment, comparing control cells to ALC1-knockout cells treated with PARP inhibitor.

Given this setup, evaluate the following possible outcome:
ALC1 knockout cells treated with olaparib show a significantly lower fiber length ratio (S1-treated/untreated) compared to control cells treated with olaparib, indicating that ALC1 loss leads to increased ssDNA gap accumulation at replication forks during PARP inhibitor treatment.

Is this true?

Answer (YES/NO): YES